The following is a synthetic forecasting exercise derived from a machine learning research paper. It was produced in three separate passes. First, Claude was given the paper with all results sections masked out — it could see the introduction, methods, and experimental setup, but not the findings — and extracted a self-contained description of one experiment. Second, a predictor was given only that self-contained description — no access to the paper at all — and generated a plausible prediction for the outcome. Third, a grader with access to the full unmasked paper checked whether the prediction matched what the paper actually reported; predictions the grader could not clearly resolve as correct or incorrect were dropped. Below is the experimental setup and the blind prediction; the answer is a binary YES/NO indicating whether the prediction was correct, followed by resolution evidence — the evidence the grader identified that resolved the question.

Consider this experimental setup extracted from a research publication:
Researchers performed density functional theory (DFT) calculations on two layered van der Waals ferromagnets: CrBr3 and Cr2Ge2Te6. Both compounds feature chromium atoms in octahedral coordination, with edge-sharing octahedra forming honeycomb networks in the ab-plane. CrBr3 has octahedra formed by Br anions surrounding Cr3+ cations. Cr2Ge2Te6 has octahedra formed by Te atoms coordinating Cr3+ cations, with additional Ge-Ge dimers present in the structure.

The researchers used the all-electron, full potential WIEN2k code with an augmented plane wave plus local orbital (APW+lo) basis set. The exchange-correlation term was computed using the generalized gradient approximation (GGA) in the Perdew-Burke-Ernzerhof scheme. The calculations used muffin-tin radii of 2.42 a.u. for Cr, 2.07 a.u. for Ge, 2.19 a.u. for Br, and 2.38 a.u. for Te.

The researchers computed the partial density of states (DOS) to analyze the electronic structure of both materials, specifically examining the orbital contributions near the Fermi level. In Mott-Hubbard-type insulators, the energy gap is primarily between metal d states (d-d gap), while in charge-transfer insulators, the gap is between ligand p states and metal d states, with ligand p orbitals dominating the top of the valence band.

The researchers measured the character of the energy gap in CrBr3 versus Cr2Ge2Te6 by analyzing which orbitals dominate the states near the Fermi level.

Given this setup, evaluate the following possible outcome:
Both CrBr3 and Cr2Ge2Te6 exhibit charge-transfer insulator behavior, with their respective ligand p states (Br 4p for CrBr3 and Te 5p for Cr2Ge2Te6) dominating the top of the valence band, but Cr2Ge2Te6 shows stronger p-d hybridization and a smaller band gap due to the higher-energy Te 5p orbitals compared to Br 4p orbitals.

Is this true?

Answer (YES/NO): NO